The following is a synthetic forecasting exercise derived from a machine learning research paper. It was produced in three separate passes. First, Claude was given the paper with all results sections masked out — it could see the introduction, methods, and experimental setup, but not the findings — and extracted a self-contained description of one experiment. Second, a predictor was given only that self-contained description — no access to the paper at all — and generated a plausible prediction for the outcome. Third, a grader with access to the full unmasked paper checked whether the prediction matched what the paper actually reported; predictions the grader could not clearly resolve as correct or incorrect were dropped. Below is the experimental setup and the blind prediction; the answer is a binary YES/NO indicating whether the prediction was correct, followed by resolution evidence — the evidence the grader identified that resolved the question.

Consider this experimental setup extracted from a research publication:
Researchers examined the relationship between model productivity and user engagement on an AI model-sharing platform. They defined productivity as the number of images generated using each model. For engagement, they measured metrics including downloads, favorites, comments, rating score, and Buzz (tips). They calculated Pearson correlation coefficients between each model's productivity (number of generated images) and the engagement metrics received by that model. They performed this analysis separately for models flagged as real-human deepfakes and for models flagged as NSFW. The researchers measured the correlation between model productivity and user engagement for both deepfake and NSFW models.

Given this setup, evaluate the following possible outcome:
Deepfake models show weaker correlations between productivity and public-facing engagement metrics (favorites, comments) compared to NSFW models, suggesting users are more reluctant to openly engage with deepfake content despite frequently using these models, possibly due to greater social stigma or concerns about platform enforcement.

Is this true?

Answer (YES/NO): NO